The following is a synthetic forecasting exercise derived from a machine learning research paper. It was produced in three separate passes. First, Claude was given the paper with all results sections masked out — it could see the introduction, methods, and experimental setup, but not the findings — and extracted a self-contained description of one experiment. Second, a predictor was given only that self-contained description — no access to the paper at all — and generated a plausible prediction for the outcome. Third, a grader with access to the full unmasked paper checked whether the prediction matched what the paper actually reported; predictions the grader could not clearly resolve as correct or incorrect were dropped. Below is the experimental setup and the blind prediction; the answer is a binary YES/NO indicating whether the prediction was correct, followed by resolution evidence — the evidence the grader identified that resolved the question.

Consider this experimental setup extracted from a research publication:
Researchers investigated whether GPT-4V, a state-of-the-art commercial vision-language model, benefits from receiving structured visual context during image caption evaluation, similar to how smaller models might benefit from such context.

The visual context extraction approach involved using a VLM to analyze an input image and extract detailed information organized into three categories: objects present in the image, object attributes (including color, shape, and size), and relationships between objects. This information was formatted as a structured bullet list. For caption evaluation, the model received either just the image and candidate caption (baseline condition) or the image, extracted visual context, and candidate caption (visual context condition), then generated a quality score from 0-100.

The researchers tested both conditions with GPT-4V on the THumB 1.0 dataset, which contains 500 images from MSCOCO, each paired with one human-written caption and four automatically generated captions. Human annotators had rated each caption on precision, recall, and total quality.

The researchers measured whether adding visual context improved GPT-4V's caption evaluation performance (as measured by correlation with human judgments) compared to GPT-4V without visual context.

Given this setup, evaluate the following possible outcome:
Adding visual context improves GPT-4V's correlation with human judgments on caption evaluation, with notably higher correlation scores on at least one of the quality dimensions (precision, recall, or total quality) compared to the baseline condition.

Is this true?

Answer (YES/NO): YES